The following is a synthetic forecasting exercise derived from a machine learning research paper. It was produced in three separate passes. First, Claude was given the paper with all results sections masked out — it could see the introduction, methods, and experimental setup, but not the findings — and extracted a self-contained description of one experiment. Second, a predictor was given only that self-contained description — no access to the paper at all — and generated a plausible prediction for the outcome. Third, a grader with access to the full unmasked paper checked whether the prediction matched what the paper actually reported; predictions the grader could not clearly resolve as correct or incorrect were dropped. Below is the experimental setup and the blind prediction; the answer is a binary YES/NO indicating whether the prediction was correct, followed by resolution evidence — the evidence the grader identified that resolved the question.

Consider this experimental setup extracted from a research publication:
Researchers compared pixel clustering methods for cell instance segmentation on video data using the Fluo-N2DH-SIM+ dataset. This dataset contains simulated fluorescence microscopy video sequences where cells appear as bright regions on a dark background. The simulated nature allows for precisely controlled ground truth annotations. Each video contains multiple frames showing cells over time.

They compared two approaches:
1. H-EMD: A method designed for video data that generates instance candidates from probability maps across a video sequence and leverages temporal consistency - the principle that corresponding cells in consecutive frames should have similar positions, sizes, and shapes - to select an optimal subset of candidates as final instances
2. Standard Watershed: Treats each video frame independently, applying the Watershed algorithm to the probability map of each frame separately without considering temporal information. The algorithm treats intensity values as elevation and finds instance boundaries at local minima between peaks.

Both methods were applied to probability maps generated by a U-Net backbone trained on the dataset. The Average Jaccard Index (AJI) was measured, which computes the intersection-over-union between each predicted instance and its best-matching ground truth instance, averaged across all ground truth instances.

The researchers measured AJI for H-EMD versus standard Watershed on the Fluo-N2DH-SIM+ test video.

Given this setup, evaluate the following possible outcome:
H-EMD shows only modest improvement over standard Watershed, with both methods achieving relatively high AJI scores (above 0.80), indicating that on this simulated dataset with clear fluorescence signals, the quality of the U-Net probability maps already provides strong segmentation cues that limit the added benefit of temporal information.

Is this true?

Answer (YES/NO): YES